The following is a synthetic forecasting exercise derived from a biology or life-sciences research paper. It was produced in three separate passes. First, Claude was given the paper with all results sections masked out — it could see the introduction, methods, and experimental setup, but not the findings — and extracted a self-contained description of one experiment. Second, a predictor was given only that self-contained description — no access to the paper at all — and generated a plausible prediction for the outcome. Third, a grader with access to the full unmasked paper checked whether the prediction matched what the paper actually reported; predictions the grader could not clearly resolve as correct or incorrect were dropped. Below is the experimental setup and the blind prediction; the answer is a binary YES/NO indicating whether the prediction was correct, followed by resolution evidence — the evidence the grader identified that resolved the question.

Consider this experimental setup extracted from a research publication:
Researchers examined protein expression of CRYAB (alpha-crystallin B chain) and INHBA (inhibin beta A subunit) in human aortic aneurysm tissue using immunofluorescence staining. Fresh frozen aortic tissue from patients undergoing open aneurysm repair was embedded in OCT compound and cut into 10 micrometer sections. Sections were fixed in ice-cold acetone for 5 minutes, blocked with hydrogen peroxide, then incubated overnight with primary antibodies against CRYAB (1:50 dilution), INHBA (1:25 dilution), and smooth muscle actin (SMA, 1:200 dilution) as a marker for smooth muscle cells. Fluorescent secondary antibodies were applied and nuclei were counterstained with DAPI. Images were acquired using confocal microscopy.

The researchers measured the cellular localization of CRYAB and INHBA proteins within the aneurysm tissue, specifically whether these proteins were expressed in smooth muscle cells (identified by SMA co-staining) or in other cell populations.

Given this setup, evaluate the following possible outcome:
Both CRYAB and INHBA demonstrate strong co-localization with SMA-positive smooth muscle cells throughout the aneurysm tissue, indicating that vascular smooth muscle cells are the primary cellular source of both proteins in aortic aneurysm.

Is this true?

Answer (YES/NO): YES